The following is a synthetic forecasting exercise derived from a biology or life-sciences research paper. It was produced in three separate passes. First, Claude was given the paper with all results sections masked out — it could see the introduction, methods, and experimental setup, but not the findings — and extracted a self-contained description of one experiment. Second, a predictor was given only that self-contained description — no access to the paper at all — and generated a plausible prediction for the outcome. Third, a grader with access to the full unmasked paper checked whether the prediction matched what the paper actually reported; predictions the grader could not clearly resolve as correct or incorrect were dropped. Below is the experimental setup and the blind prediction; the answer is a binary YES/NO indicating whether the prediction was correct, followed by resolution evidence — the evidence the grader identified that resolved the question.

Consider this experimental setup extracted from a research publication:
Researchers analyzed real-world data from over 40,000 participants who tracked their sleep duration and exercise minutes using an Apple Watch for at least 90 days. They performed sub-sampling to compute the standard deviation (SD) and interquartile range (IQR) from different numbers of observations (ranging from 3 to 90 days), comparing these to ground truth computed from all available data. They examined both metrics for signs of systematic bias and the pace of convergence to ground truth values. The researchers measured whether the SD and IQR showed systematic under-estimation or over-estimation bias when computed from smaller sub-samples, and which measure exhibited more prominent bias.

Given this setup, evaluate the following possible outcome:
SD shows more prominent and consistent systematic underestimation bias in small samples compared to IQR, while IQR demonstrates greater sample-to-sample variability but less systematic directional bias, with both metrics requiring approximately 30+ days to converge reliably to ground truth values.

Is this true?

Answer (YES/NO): NO